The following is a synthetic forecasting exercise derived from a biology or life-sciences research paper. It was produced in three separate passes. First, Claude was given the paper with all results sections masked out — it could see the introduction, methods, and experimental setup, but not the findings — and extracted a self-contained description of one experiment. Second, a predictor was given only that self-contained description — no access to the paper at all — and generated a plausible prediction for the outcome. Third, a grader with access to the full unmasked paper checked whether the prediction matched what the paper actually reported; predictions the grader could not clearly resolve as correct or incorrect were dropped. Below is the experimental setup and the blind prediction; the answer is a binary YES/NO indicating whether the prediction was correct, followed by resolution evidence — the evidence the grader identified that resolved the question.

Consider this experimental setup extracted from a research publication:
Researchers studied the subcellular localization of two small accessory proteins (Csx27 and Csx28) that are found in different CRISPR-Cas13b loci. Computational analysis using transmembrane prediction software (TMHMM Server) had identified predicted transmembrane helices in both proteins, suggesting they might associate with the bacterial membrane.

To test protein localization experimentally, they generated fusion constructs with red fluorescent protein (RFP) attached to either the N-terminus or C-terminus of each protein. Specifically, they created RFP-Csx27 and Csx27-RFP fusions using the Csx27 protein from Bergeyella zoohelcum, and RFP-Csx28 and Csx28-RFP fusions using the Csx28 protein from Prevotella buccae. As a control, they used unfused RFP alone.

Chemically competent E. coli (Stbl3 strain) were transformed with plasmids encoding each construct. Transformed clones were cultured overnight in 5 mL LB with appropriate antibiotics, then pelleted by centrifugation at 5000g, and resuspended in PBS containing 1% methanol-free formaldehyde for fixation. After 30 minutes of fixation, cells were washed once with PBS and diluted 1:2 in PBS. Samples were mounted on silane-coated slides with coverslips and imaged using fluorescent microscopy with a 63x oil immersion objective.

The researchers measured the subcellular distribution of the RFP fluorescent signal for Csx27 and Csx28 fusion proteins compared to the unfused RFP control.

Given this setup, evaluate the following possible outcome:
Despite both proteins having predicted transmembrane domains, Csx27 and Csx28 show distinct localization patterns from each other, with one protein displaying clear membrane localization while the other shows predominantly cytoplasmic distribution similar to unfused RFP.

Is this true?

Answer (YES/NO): NO